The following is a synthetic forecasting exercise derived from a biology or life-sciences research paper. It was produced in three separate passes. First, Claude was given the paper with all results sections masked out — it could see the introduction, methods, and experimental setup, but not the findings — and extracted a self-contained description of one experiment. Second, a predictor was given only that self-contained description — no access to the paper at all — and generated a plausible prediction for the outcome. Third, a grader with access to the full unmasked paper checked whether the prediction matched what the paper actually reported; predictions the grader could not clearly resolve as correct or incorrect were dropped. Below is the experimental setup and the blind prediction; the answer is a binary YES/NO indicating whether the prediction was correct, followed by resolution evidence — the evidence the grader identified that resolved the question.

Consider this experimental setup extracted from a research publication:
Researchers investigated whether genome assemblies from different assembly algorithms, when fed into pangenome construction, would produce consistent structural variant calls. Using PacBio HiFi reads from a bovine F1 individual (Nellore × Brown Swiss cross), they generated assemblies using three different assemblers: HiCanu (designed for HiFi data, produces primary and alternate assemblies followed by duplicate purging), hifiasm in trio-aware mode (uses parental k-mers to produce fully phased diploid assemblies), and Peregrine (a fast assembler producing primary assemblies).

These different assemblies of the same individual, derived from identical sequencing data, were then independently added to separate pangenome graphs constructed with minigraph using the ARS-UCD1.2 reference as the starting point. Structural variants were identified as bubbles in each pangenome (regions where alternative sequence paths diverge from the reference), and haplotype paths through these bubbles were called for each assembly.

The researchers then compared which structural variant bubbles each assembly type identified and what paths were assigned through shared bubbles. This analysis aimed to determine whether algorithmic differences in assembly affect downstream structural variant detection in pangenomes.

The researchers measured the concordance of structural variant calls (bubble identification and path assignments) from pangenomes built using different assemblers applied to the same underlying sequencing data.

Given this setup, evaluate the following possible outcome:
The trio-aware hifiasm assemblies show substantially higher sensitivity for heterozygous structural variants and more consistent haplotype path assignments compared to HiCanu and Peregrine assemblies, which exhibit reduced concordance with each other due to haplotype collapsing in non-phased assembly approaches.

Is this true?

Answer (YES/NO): NO